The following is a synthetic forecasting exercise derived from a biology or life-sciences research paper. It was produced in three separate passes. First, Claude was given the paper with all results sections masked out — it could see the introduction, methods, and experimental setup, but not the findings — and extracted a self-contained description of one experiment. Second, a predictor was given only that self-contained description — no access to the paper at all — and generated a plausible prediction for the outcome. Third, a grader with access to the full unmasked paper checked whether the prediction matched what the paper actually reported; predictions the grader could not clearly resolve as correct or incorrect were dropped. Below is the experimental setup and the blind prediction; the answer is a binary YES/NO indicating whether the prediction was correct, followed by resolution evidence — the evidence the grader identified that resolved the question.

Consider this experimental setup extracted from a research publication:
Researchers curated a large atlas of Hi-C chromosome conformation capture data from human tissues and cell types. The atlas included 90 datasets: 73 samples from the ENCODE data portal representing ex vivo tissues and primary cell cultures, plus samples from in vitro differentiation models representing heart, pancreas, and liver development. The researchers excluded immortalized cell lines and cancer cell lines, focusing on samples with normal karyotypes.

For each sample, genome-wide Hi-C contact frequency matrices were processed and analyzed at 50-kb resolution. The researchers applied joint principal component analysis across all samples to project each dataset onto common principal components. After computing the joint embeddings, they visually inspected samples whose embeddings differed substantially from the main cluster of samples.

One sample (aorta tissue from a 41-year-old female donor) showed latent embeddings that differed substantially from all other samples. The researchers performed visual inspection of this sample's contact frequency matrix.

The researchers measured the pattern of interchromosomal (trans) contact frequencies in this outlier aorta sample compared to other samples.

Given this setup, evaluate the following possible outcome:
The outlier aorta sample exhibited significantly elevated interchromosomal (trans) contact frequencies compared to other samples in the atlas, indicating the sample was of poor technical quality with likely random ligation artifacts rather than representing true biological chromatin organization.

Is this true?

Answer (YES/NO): NO